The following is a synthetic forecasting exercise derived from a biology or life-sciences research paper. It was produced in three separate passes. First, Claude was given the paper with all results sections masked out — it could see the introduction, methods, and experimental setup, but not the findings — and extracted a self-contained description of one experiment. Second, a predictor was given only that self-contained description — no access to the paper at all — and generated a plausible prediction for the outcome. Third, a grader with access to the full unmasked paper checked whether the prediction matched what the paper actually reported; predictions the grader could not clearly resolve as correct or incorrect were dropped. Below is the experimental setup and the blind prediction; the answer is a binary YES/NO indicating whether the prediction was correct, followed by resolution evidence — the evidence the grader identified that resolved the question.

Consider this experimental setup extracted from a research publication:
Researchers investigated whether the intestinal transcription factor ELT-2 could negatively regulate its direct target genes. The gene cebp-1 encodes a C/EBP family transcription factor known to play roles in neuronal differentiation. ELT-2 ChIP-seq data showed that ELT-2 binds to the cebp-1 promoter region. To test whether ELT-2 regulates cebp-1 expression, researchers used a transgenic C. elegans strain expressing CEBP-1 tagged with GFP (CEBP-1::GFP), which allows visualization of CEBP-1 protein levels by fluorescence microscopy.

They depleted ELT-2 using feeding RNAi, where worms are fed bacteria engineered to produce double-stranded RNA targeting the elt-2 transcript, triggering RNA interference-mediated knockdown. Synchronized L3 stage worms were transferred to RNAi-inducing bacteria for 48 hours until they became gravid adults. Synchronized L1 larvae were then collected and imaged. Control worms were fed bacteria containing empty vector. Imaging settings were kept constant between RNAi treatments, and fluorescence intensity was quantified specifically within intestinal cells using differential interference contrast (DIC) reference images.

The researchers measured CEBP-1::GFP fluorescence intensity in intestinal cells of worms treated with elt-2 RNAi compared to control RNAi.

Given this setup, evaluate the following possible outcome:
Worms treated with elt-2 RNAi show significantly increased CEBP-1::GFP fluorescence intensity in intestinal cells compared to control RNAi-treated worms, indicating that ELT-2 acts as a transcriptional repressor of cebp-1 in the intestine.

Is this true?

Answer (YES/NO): YES